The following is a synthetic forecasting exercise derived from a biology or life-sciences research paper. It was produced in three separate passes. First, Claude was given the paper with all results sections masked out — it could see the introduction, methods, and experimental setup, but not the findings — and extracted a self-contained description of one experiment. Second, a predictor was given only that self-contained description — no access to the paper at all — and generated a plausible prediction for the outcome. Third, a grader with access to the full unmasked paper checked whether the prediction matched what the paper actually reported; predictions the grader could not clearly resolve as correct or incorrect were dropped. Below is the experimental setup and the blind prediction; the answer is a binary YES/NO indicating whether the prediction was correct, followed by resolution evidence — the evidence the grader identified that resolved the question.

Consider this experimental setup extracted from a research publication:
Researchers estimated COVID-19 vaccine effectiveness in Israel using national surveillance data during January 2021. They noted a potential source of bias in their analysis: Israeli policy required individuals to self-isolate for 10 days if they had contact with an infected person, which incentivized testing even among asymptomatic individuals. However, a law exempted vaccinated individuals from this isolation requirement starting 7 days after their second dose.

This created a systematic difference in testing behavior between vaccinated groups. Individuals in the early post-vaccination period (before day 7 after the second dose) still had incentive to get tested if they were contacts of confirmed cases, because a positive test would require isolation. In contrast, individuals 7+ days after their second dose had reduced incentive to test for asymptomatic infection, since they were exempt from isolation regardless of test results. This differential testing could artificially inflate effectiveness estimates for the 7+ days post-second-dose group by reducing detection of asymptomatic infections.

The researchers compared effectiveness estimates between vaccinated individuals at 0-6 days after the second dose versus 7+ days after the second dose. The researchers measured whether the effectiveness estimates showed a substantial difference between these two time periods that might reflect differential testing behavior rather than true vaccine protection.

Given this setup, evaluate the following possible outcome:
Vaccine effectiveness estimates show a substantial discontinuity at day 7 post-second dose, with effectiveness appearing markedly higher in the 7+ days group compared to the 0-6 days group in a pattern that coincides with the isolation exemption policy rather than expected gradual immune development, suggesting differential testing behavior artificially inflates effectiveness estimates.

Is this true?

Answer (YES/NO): NO